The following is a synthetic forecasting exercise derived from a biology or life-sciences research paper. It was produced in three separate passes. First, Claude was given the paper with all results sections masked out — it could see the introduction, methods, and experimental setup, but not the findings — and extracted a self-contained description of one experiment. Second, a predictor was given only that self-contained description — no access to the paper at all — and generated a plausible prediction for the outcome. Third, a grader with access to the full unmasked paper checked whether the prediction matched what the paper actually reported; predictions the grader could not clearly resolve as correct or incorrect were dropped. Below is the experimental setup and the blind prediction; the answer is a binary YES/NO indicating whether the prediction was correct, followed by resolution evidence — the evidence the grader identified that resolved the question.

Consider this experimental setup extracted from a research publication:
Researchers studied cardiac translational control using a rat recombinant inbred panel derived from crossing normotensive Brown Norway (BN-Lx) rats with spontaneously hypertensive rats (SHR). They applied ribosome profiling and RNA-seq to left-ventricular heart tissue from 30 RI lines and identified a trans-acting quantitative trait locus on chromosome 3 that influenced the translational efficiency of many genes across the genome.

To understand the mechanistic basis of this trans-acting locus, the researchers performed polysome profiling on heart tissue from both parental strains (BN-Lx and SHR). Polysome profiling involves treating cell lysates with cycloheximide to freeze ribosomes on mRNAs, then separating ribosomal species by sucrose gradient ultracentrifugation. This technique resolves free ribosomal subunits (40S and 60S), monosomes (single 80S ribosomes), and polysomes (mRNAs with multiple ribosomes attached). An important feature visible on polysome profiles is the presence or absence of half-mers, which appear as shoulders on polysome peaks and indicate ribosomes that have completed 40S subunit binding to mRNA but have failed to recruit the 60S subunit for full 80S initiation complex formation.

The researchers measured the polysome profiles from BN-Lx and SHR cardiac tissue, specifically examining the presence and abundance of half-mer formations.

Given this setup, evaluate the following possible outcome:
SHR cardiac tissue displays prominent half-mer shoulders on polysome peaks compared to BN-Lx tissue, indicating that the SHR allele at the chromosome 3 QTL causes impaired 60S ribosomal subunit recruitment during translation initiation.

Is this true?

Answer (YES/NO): YES